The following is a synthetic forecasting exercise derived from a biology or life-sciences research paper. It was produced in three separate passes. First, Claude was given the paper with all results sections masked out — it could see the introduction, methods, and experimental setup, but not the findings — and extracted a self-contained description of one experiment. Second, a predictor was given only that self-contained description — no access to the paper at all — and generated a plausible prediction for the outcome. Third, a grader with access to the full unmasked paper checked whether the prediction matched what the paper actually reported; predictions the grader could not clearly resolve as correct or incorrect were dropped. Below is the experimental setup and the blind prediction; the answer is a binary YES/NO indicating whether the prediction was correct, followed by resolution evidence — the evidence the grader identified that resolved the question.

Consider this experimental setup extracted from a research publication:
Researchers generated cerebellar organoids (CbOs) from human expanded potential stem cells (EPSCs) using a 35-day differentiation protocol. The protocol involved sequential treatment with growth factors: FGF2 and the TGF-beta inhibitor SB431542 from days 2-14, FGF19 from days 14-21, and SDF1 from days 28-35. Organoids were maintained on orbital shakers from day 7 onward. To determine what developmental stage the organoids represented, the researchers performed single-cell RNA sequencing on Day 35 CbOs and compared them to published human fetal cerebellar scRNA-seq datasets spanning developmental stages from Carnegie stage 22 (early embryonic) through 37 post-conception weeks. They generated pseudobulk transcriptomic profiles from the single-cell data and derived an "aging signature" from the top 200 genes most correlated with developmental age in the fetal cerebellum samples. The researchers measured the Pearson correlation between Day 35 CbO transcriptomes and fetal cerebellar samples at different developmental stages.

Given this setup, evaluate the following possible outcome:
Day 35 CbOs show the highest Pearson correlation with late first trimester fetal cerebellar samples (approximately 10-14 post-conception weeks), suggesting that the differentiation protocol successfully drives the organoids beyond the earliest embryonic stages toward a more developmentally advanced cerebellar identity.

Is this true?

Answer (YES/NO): YES